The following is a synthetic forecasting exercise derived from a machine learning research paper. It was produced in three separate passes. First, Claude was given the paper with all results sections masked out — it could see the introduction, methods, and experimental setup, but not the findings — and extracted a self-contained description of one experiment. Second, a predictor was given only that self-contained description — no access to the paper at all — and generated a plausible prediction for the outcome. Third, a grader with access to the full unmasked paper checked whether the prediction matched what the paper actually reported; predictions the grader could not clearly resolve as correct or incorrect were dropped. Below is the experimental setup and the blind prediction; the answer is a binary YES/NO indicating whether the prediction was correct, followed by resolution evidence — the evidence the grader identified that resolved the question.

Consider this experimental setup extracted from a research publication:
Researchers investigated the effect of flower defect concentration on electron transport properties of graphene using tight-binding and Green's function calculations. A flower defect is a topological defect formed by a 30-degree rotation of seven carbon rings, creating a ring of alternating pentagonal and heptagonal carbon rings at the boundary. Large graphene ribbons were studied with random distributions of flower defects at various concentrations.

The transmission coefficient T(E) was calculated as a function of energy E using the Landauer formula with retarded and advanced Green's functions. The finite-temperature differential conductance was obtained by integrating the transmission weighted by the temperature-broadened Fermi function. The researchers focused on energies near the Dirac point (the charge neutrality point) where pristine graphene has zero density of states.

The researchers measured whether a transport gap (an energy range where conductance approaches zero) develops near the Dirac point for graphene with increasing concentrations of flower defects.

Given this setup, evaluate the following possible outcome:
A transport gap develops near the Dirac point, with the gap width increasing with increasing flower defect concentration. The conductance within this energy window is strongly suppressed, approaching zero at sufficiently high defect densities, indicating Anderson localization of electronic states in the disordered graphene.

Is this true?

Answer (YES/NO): YES